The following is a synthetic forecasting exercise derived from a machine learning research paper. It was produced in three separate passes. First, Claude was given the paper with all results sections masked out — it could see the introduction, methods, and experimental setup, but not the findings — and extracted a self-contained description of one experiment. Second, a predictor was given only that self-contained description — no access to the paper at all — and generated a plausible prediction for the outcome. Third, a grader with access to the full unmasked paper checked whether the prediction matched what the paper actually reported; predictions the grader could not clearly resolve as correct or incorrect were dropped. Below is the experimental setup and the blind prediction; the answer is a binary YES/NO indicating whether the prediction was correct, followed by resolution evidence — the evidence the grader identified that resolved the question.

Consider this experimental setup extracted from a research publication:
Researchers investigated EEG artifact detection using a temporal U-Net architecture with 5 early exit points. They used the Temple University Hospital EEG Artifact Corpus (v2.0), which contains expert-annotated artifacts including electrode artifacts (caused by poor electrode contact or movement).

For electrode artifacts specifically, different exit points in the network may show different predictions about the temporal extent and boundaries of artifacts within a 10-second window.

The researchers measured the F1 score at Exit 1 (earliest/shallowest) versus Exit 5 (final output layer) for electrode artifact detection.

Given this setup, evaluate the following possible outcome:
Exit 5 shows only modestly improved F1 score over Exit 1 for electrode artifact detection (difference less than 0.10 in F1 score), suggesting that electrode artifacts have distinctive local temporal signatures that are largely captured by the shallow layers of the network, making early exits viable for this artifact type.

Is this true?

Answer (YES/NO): NO